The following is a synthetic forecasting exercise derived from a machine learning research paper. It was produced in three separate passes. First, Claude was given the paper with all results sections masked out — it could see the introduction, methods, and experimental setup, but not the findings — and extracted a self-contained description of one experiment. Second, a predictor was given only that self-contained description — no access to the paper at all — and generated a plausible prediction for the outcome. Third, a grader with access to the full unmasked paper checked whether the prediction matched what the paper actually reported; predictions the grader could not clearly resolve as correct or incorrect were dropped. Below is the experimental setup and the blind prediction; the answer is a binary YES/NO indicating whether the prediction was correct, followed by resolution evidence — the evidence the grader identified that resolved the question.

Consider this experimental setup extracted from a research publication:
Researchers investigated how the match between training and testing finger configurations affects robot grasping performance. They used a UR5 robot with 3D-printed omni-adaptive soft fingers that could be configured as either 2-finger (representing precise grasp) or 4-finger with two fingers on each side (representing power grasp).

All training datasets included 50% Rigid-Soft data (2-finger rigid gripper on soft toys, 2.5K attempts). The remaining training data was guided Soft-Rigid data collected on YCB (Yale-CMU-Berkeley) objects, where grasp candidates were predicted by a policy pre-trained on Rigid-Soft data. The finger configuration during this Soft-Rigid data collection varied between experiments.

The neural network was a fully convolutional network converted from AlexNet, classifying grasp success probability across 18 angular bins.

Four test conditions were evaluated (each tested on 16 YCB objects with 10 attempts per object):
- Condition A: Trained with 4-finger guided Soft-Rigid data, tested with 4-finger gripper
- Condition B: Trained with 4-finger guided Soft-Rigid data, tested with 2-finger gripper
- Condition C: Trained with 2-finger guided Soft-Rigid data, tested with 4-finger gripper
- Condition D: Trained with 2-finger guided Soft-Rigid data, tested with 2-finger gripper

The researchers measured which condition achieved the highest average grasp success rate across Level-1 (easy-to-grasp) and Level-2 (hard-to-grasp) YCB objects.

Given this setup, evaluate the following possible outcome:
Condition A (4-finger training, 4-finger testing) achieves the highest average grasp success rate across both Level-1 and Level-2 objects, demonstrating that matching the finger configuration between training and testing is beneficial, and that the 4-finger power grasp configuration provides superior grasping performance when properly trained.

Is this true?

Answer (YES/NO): NO